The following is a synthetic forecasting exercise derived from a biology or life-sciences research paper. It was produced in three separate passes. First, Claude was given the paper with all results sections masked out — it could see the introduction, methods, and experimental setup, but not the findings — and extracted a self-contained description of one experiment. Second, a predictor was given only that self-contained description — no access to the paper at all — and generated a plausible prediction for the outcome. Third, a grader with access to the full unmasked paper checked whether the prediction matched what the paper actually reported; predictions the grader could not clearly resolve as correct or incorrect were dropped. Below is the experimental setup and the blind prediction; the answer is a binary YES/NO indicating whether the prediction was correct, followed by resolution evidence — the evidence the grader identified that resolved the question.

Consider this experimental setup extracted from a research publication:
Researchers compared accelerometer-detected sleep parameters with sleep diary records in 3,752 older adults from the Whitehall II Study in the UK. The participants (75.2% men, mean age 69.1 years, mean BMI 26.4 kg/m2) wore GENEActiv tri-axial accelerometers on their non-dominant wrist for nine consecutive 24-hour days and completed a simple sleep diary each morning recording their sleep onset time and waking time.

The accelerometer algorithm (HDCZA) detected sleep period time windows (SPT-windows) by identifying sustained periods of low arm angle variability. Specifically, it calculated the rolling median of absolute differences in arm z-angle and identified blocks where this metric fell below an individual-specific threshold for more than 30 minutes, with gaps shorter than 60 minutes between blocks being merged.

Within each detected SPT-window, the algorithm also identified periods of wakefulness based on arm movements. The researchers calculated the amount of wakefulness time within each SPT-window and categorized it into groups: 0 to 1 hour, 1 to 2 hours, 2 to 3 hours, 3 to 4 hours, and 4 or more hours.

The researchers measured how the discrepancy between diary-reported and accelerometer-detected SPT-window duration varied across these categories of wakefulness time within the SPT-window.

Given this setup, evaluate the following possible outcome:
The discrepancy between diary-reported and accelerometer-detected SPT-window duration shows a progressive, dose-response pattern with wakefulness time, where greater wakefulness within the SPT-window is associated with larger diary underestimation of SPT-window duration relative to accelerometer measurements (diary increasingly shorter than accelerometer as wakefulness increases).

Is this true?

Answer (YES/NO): YES